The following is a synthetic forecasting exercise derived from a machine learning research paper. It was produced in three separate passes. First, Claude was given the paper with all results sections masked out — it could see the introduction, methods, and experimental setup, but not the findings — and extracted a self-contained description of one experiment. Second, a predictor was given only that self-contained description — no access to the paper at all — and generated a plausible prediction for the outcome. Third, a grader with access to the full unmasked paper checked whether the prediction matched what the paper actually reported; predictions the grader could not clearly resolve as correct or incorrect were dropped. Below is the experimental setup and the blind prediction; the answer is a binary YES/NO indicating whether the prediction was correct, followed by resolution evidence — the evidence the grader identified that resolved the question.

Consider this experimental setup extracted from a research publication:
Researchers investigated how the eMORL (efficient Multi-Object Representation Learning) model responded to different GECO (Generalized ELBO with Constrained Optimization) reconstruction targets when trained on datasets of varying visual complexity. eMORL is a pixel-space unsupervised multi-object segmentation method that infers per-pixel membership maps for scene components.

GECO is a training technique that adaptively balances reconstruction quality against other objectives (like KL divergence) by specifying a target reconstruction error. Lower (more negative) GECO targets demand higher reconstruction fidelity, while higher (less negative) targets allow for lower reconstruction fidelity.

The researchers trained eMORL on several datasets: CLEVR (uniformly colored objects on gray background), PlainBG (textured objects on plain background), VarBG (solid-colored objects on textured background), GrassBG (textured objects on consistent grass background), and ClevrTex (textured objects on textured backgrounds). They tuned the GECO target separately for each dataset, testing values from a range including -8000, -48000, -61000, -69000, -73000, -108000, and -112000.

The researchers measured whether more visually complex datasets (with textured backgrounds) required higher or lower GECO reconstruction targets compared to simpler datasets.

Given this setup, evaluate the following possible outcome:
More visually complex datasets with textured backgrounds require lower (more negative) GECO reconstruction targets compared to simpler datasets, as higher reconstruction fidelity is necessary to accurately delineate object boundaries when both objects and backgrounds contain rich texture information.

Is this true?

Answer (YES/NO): NO